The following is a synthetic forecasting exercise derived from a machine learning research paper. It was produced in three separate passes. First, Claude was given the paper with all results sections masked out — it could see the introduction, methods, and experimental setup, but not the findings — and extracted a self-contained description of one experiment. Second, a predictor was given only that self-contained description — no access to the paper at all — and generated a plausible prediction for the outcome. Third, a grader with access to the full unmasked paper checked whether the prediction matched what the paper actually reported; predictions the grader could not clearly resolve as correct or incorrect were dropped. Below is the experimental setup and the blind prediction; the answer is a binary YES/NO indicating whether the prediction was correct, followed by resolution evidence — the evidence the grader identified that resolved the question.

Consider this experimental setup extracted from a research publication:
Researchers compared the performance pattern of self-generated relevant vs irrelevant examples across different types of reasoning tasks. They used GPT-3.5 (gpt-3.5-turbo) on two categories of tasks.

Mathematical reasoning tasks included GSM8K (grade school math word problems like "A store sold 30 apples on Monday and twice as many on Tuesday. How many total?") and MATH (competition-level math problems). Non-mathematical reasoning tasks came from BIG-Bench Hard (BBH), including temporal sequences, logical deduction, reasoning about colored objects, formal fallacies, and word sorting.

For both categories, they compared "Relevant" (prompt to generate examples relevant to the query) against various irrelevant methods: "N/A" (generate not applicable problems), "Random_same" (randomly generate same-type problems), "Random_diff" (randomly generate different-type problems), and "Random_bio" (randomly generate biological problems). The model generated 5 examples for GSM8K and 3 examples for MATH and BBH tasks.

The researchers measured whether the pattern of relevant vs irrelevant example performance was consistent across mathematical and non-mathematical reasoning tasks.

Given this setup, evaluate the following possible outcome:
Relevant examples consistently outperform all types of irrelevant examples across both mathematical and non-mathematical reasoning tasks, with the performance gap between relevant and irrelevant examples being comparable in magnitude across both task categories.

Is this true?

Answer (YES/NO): NO